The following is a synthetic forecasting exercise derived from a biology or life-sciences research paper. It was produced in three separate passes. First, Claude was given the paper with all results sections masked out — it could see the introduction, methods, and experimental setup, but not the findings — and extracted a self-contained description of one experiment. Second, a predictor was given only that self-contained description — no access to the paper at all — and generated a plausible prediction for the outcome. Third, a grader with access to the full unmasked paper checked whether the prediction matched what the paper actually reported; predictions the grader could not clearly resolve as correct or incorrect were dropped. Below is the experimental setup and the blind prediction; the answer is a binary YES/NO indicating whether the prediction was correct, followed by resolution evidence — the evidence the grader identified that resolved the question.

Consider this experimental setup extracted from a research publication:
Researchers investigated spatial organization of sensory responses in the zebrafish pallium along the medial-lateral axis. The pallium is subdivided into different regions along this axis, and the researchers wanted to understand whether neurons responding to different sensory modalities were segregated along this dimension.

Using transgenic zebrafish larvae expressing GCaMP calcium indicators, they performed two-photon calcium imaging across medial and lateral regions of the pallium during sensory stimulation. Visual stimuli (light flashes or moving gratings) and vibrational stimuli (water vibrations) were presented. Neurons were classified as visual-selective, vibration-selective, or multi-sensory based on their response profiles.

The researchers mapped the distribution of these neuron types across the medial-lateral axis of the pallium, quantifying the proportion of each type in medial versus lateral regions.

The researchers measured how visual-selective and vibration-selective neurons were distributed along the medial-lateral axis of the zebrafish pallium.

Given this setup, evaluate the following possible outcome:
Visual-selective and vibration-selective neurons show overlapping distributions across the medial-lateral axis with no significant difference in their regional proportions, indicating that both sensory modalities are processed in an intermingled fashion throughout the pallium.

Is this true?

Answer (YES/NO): NO